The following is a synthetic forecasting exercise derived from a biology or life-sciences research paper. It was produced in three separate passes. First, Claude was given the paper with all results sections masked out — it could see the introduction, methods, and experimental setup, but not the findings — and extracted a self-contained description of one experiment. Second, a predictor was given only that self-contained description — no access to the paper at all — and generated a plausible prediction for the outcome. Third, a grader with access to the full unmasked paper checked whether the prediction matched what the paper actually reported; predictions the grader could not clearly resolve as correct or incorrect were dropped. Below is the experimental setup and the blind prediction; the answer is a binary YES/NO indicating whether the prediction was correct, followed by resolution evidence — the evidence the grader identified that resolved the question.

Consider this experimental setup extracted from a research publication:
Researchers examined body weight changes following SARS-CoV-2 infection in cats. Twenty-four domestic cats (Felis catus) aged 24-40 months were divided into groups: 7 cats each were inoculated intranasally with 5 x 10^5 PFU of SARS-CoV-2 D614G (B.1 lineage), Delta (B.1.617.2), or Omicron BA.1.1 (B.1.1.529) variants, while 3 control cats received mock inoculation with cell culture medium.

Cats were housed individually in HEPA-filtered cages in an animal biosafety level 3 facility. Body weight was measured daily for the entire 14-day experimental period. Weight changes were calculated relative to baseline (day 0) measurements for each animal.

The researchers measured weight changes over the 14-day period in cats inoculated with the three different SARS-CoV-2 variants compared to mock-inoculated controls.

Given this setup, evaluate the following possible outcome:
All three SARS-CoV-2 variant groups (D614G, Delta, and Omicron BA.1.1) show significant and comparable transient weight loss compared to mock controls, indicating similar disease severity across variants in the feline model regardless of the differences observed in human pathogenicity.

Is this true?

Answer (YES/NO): NO